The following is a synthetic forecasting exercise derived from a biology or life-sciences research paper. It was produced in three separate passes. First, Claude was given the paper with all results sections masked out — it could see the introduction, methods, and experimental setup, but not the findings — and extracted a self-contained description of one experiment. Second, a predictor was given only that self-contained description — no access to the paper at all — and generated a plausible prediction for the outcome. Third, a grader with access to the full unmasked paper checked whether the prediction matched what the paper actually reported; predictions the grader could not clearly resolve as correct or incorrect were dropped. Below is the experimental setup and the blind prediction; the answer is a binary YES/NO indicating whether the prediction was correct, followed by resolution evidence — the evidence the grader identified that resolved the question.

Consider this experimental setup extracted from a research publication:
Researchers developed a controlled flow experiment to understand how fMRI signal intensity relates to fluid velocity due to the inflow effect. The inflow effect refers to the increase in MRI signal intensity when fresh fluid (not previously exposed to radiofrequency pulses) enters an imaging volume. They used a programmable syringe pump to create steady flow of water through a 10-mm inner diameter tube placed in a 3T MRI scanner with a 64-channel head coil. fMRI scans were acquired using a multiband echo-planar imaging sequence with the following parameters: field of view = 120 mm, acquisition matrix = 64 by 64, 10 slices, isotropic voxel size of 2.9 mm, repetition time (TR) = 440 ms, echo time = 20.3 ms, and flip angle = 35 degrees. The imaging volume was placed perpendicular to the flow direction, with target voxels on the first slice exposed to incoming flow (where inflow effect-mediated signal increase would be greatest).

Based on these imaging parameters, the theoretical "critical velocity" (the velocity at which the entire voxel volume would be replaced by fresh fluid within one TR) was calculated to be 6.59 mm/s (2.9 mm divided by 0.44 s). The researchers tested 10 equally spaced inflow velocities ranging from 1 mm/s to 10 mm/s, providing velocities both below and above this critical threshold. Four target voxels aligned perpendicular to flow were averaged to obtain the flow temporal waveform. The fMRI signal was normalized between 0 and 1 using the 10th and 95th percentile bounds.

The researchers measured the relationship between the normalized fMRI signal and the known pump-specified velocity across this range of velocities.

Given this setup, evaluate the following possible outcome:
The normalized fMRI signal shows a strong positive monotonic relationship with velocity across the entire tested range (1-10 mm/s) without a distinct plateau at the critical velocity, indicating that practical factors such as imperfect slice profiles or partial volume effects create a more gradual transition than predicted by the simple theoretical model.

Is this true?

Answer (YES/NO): NO